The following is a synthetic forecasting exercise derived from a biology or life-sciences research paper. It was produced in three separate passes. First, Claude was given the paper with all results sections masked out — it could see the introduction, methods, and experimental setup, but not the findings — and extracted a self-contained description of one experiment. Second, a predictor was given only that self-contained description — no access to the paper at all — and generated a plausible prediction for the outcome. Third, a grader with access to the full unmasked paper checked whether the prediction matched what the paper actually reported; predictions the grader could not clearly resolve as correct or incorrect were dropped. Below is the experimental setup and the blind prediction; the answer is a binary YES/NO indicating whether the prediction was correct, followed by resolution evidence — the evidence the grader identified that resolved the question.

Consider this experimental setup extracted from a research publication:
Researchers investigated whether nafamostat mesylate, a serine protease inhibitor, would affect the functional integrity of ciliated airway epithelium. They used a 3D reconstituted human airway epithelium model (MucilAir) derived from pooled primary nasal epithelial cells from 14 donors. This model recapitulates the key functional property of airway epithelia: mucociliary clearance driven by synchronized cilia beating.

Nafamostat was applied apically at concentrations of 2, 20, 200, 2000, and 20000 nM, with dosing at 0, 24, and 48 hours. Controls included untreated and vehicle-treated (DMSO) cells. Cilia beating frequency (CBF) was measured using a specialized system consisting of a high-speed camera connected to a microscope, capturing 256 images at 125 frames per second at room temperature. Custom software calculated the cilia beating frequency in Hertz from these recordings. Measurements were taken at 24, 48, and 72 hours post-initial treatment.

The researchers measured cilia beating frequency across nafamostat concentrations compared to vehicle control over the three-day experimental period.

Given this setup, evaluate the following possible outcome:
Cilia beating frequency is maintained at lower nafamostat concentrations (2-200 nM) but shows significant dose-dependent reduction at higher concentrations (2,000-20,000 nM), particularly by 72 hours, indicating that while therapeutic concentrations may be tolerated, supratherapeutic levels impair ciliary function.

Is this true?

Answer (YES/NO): NO